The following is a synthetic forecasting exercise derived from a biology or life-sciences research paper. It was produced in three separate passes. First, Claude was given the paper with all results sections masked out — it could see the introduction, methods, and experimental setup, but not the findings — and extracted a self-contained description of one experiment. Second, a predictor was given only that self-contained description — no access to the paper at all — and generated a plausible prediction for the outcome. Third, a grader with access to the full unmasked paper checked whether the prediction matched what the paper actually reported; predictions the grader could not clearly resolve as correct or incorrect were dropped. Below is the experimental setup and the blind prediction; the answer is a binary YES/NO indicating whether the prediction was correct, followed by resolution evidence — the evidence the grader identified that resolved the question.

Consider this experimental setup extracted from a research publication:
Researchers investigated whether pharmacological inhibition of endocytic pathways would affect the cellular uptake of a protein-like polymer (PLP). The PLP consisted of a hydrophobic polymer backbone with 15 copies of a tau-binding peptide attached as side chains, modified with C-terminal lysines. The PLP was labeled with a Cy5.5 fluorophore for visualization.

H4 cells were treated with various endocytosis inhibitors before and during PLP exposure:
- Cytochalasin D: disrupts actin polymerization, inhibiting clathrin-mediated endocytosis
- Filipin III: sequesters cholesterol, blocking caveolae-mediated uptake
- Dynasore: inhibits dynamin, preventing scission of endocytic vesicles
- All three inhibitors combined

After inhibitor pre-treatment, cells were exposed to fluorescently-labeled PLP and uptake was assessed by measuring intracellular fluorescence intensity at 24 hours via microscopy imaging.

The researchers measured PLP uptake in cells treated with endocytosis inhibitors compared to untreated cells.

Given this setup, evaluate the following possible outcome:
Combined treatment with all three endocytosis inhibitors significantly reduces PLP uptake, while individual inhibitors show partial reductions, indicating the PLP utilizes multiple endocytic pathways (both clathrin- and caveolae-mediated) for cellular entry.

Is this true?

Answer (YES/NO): NO